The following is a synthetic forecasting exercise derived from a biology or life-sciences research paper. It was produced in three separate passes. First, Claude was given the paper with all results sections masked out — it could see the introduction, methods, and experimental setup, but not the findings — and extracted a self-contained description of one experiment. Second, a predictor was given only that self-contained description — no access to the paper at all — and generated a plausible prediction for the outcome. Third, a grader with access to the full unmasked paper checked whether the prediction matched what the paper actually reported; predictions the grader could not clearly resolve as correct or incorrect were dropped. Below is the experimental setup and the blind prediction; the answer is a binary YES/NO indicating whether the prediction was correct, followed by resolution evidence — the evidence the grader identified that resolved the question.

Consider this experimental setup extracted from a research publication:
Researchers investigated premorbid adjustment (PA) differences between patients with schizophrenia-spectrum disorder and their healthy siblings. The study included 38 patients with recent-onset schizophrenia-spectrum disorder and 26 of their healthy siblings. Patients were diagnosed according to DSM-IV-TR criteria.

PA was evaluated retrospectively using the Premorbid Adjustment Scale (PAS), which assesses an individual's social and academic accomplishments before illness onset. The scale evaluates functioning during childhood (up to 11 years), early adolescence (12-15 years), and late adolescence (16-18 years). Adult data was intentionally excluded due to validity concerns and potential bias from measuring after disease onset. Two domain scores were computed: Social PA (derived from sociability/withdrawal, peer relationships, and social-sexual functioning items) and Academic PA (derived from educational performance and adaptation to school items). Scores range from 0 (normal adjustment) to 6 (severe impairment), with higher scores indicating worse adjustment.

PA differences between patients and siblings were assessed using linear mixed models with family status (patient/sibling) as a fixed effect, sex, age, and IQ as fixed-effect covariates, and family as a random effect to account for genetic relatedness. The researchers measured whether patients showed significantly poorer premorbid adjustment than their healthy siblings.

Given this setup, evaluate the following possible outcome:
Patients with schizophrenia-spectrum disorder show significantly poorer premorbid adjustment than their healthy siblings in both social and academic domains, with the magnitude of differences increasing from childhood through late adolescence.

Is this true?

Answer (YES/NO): NO